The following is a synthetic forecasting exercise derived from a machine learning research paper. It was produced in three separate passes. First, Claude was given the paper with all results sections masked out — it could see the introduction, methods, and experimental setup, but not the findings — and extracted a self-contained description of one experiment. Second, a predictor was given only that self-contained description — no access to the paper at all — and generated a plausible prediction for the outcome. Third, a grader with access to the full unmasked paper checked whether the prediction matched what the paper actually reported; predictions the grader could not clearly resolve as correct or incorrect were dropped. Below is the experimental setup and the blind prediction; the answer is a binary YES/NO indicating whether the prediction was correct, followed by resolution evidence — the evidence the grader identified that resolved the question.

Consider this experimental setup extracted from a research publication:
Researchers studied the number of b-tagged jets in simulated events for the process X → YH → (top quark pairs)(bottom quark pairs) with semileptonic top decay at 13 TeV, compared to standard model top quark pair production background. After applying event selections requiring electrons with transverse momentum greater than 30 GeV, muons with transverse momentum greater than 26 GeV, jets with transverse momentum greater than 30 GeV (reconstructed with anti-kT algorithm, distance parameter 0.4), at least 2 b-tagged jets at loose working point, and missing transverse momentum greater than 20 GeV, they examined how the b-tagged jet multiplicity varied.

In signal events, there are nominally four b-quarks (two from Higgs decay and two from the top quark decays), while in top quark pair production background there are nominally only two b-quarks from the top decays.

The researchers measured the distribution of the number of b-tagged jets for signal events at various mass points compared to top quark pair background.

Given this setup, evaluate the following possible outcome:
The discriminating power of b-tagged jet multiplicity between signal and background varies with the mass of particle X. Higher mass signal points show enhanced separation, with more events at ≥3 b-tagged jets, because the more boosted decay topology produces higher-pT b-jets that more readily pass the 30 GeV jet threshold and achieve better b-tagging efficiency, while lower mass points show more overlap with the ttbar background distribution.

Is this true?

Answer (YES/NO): NO